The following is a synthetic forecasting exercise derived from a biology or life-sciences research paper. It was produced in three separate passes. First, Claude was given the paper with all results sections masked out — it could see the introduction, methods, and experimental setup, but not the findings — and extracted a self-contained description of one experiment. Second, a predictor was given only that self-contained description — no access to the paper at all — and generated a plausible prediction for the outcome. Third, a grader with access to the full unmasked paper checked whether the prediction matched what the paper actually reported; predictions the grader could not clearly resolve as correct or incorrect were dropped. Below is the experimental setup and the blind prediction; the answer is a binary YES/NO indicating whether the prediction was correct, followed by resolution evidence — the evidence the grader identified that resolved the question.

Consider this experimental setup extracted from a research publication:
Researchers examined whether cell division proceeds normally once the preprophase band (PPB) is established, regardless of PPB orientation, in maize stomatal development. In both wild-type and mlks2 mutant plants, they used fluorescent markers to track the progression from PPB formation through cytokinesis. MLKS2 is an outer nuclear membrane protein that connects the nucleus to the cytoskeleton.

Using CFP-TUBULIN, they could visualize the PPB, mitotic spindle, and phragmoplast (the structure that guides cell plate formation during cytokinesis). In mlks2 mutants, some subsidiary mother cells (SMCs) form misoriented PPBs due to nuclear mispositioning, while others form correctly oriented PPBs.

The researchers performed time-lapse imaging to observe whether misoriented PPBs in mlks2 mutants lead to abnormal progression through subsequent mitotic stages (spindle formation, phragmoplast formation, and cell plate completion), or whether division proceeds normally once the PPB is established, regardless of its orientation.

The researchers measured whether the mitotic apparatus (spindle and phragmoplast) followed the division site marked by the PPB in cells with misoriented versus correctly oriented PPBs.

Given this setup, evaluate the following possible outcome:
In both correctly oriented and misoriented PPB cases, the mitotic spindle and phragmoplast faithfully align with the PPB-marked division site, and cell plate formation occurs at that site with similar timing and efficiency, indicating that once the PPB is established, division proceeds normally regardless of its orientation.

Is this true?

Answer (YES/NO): NO